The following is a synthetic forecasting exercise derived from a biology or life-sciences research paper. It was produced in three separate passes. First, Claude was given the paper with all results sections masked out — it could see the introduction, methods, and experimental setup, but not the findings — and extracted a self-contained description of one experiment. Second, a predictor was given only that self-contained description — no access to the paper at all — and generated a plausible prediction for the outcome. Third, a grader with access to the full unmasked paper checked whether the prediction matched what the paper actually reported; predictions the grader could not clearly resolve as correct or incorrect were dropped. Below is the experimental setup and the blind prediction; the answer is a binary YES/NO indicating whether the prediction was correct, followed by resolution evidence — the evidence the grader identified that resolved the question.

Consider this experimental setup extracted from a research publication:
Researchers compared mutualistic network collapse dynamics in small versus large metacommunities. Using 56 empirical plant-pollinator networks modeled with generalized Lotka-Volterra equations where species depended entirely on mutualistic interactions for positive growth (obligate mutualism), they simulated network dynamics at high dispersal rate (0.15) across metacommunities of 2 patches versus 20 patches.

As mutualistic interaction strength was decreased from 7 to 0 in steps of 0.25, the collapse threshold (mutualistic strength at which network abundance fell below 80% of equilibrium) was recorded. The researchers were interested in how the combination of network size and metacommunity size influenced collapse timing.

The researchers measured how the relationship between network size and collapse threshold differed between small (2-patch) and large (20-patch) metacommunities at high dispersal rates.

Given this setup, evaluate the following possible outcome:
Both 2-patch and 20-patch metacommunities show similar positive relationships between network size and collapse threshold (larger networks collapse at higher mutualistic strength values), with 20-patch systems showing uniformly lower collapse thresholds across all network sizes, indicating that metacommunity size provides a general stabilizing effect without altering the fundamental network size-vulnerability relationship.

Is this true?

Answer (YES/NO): NO